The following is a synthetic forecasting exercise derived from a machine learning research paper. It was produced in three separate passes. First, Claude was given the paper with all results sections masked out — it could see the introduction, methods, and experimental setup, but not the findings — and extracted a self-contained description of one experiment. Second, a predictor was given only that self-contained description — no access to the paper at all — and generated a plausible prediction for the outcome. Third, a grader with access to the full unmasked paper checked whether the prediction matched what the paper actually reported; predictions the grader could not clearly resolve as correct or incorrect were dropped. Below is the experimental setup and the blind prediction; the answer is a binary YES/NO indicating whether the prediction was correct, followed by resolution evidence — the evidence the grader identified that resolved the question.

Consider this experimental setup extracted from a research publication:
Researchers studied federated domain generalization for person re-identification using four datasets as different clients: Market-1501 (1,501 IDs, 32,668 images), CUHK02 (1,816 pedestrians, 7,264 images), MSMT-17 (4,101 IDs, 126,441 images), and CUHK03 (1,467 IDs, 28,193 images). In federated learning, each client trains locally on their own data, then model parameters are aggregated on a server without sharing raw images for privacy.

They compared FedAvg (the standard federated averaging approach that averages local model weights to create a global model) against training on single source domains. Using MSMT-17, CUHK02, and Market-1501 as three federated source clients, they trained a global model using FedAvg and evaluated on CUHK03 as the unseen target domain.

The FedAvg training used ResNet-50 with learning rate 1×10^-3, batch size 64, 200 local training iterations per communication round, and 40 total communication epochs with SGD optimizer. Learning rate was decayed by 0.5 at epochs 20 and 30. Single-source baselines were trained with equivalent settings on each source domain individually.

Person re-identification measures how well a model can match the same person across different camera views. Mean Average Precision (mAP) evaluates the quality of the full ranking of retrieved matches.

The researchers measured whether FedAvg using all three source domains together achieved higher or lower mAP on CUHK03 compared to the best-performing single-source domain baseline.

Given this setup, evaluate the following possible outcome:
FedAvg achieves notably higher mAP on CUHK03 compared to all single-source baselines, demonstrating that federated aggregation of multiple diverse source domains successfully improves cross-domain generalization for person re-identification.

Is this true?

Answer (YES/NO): NO